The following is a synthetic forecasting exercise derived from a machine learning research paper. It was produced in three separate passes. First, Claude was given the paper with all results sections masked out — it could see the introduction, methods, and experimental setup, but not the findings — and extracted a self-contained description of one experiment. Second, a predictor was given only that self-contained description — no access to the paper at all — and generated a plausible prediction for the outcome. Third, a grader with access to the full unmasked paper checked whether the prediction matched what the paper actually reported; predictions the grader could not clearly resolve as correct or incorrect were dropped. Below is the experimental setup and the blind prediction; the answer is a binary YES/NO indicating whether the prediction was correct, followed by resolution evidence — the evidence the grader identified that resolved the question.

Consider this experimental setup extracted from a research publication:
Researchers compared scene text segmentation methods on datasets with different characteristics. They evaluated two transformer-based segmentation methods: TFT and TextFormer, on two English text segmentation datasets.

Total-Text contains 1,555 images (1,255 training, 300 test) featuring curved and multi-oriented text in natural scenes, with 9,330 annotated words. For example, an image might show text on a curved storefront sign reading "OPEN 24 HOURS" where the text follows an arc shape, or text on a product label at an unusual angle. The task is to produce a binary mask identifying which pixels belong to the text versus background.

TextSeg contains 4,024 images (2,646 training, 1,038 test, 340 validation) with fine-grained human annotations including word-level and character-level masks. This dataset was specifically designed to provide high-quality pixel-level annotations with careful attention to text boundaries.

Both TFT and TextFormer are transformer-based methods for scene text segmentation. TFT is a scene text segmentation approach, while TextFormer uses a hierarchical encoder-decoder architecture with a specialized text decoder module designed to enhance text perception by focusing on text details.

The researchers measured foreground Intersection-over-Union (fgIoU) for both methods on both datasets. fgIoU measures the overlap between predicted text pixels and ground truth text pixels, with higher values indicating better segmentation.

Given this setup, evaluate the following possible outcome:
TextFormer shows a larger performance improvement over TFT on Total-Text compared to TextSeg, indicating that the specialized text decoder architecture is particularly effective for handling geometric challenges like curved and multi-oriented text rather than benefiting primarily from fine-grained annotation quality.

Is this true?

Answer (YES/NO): NO